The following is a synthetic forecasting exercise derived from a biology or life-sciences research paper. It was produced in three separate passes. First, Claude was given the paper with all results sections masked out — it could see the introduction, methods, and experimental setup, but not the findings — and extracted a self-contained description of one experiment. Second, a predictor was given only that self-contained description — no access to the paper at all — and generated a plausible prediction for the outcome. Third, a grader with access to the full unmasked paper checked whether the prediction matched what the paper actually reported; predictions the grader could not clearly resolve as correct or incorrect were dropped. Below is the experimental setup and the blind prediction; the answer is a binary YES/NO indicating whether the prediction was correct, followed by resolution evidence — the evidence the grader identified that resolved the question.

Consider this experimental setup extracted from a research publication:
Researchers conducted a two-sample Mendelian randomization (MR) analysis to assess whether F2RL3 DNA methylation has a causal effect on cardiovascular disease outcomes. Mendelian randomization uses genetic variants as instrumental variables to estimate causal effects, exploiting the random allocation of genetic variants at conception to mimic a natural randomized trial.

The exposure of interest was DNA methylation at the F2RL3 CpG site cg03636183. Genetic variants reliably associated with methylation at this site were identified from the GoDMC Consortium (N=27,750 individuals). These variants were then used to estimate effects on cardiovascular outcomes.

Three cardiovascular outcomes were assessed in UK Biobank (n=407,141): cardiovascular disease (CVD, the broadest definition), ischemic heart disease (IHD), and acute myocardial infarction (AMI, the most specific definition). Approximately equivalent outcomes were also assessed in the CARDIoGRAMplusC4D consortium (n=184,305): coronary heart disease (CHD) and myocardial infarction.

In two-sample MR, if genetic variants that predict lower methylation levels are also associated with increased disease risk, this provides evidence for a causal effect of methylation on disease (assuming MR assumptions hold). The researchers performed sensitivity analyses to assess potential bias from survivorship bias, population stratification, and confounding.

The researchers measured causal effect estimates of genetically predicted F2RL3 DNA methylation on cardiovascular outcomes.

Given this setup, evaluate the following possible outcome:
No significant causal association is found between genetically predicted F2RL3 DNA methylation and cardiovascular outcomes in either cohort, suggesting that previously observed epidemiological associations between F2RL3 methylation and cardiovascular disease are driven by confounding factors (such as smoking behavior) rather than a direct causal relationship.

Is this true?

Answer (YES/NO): NO